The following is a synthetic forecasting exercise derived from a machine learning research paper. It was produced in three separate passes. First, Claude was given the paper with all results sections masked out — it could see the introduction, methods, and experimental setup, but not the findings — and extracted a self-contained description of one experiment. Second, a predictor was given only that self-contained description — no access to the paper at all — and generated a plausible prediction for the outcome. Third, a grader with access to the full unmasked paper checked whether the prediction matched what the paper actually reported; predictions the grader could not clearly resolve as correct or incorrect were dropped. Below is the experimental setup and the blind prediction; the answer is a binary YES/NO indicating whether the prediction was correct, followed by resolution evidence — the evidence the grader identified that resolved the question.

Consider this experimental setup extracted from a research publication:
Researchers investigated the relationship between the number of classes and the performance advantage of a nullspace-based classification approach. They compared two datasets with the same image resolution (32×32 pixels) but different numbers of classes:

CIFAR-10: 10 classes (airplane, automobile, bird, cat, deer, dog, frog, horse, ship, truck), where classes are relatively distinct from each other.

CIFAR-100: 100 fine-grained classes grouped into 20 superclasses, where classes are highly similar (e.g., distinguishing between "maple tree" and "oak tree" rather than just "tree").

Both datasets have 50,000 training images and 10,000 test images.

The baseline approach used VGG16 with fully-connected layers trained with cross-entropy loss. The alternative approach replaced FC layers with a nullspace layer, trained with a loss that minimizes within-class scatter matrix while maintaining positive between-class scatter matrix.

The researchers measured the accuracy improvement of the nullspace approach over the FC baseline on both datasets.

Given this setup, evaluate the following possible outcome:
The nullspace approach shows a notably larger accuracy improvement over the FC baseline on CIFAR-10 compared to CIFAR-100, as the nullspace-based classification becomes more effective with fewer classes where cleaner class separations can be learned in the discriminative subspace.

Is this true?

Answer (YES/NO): YES